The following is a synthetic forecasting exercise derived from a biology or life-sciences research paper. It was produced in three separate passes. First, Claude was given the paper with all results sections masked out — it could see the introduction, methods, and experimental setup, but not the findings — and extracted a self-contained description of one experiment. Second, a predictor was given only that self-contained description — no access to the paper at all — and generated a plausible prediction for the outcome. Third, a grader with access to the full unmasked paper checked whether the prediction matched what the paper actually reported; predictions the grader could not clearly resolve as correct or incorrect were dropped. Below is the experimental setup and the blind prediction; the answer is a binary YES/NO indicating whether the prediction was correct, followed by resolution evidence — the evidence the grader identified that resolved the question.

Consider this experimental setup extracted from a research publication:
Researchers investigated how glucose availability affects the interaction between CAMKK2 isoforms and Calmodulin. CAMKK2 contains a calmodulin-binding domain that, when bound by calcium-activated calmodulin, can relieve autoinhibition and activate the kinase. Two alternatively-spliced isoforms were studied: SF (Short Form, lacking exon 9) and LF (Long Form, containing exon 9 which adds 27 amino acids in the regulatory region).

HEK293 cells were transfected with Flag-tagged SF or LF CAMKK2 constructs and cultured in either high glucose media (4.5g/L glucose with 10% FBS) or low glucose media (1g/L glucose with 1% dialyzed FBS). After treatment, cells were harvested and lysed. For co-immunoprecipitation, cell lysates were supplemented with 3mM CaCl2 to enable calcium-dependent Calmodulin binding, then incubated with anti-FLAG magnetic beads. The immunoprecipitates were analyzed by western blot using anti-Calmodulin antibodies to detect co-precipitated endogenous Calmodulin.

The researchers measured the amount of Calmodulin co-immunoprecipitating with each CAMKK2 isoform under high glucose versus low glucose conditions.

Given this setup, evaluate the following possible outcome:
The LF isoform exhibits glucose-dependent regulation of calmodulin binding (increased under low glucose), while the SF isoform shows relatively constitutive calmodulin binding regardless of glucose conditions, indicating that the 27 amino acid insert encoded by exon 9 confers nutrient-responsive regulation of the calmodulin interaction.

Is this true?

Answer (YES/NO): NO